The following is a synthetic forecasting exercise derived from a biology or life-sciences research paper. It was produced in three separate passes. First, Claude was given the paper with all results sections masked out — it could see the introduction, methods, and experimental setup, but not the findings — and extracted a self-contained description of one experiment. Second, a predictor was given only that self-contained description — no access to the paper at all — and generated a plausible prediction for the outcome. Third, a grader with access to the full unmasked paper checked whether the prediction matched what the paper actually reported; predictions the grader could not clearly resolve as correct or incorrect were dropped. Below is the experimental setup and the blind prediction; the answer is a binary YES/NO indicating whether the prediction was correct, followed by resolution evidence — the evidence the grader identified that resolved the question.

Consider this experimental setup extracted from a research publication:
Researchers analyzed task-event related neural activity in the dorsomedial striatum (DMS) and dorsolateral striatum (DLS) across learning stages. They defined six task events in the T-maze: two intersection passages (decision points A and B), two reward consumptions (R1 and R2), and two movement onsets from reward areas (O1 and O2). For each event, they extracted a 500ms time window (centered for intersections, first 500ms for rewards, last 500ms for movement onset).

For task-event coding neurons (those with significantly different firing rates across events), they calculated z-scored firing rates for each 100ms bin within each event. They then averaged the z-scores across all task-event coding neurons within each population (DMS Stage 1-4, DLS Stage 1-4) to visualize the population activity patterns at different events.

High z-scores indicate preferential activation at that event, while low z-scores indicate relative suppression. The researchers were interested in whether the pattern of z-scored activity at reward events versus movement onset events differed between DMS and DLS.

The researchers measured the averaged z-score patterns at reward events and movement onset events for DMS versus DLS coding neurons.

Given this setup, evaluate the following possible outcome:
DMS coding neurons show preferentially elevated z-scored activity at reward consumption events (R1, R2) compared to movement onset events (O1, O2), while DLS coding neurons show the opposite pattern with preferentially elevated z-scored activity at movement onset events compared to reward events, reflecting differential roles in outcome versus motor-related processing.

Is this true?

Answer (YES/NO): NO